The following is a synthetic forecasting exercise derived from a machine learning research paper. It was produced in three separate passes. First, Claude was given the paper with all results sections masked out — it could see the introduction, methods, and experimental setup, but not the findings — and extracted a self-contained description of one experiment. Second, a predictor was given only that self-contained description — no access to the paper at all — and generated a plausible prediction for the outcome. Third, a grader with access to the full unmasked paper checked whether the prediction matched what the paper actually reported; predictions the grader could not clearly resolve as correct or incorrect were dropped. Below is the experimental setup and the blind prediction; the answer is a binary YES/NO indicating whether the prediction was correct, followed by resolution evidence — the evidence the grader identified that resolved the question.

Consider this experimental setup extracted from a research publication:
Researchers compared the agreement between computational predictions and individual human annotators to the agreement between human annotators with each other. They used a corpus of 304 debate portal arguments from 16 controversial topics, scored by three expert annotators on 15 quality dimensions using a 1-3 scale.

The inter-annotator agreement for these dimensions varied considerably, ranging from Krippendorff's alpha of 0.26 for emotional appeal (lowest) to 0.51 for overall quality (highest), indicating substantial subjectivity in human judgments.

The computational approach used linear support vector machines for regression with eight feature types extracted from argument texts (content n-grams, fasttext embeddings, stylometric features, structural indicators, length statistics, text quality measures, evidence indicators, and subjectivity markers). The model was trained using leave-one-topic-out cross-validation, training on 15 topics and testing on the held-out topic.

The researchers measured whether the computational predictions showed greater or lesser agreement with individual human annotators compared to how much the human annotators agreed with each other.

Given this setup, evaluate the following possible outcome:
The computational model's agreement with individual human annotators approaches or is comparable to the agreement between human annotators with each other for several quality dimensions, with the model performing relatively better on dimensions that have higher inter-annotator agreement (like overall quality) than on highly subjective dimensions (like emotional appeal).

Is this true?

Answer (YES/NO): NO